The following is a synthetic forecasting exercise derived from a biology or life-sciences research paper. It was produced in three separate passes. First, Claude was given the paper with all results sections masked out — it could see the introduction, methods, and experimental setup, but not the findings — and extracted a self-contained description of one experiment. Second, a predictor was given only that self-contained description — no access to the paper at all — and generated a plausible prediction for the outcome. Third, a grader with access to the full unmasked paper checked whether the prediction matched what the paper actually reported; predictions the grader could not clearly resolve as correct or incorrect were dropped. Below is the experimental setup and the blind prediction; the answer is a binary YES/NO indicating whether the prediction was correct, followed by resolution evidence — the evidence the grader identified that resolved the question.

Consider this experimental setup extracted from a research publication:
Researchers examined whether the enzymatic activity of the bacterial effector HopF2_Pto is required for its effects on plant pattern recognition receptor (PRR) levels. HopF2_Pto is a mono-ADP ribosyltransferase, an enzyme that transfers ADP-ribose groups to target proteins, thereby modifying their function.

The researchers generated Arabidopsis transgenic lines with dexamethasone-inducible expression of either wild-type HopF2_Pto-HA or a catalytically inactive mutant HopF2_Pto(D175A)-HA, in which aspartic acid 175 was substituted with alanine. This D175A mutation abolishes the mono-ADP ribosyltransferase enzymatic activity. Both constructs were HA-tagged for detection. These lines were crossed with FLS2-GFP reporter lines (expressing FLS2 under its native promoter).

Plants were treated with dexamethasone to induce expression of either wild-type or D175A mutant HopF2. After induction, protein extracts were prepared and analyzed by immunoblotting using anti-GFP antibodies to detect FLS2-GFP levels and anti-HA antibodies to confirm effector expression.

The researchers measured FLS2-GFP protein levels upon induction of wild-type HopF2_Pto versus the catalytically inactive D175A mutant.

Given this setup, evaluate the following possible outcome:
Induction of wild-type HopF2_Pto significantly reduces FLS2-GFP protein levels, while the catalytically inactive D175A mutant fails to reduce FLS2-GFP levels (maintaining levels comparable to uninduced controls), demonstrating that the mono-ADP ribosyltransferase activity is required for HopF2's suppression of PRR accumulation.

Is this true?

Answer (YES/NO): YES